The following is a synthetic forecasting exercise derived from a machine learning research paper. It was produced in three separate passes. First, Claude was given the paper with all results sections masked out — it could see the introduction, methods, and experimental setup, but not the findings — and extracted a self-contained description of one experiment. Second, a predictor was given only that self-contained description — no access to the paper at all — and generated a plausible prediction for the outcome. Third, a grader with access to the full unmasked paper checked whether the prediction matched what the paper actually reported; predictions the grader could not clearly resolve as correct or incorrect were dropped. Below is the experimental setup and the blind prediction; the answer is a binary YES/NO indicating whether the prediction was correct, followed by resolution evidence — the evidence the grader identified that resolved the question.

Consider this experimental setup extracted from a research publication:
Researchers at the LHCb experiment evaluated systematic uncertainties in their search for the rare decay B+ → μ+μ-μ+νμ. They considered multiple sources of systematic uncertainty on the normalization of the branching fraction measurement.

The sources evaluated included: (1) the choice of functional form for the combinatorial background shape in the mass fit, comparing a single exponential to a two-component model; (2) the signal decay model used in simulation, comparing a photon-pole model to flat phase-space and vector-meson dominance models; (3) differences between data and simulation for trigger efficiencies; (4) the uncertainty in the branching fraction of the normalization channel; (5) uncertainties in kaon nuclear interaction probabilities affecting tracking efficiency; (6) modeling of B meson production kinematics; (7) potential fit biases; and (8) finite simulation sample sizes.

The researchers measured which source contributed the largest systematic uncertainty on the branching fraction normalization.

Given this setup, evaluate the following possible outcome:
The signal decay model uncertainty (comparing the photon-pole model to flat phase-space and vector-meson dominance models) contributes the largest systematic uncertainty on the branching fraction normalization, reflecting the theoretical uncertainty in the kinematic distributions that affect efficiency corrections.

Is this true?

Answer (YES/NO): NO